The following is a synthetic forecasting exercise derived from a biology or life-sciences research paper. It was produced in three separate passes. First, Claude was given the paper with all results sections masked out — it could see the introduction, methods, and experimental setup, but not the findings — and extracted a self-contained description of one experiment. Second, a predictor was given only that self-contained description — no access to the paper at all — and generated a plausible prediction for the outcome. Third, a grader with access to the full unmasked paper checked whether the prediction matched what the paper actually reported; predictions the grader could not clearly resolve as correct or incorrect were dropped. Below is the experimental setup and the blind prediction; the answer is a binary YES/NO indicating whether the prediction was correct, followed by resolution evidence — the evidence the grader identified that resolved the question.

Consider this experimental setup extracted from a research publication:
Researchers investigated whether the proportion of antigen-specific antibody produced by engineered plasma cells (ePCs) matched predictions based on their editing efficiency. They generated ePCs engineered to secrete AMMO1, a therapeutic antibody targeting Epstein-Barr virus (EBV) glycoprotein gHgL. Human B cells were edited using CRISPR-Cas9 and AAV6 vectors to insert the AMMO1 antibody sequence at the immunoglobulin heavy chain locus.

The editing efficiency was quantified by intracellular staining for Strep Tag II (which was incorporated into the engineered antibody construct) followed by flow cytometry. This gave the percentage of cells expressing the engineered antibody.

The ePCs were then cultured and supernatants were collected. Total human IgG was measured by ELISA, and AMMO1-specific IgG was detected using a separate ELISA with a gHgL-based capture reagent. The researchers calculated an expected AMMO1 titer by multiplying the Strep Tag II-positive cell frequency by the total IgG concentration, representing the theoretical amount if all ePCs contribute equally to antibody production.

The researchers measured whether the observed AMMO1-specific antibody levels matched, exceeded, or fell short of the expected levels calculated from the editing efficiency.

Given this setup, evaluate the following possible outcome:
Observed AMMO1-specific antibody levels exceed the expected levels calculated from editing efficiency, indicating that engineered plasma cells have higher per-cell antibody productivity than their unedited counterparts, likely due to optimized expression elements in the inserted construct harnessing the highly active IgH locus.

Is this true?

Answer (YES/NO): NO